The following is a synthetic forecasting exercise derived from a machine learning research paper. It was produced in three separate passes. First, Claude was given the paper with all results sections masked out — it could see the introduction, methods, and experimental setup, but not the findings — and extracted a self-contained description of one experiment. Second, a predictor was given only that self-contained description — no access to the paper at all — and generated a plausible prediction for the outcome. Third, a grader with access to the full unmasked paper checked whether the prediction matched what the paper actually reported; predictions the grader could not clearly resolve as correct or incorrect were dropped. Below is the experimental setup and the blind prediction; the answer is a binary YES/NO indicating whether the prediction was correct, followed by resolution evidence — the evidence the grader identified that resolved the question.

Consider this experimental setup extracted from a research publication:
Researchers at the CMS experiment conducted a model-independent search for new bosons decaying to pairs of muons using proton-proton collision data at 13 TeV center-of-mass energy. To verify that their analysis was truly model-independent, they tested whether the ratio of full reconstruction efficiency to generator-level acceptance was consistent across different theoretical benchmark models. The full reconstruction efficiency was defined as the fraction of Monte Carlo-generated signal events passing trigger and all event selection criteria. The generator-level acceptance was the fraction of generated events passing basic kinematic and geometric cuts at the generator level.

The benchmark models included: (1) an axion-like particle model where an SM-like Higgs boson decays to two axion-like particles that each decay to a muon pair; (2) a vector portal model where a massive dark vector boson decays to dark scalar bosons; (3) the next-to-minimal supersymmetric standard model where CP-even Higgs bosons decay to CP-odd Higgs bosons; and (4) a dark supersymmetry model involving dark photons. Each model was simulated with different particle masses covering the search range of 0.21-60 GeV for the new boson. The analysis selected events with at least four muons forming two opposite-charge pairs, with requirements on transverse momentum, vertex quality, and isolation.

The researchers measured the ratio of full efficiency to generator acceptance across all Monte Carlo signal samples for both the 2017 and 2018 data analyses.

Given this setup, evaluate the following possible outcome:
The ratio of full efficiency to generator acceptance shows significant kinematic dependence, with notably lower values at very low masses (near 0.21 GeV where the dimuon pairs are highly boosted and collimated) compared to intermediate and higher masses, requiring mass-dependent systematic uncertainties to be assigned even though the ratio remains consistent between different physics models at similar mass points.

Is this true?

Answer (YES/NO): NO